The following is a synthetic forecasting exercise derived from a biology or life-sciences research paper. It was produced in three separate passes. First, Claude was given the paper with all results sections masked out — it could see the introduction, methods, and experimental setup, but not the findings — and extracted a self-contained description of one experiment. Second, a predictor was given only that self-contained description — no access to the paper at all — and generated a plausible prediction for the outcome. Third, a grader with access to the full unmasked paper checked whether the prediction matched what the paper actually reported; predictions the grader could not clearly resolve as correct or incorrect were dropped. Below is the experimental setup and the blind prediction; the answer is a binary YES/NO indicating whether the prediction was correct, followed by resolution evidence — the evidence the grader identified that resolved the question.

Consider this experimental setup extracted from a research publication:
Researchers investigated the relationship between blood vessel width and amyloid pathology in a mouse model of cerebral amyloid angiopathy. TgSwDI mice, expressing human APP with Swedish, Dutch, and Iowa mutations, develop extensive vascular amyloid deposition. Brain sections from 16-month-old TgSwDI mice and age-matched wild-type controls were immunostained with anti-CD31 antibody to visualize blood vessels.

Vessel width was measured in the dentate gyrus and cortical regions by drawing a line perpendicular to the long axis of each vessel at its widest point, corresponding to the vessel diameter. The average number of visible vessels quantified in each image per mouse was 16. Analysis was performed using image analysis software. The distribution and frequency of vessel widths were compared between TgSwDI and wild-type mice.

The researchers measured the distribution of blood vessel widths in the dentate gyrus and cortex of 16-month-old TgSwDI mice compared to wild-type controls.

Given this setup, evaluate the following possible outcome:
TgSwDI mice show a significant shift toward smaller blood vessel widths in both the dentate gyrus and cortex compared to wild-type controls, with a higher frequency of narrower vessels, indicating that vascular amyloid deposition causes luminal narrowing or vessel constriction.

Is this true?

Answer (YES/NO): YES